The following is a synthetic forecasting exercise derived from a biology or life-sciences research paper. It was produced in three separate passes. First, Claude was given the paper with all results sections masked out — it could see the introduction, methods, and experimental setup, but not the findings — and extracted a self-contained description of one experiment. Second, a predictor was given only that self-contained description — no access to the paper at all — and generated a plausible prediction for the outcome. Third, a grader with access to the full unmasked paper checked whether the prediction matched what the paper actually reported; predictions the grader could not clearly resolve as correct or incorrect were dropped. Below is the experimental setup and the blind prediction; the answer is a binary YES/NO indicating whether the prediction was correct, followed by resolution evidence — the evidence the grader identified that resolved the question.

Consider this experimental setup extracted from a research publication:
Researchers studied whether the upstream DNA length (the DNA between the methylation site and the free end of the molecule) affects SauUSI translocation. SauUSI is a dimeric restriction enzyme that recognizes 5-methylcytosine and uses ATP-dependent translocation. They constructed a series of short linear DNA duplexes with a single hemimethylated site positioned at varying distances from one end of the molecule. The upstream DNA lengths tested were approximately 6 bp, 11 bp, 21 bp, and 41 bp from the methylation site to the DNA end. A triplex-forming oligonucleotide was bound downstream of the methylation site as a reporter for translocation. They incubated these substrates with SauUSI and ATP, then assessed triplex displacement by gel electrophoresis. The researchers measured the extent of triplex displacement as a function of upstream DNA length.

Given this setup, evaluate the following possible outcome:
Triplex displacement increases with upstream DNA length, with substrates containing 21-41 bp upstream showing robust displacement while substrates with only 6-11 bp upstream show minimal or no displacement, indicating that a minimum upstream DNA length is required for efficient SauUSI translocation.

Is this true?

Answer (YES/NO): NO